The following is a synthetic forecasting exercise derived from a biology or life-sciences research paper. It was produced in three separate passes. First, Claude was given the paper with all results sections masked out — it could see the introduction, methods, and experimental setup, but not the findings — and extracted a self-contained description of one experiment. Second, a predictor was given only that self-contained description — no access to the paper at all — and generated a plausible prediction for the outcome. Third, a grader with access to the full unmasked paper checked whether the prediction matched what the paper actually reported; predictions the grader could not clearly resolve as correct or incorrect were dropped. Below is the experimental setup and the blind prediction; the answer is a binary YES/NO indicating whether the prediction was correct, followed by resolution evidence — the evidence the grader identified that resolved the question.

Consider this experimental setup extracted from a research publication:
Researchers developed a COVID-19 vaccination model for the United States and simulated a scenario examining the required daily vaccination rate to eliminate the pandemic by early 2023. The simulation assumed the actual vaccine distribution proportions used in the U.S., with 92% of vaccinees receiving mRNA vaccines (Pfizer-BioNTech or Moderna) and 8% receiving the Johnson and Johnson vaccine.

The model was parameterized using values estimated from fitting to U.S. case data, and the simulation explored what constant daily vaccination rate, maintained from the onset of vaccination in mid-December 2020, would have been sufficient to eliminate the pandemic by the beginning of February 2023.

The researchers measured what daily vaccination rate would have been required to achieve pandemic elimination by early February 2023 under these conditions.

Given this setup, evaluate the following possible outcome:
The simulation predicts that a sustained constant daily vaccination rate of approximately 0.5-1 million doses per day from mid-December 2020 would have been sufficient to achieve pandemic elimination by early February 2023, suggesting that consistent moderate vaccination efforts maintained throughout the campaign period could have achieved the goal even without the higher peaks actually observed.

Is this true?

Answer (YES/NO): NO